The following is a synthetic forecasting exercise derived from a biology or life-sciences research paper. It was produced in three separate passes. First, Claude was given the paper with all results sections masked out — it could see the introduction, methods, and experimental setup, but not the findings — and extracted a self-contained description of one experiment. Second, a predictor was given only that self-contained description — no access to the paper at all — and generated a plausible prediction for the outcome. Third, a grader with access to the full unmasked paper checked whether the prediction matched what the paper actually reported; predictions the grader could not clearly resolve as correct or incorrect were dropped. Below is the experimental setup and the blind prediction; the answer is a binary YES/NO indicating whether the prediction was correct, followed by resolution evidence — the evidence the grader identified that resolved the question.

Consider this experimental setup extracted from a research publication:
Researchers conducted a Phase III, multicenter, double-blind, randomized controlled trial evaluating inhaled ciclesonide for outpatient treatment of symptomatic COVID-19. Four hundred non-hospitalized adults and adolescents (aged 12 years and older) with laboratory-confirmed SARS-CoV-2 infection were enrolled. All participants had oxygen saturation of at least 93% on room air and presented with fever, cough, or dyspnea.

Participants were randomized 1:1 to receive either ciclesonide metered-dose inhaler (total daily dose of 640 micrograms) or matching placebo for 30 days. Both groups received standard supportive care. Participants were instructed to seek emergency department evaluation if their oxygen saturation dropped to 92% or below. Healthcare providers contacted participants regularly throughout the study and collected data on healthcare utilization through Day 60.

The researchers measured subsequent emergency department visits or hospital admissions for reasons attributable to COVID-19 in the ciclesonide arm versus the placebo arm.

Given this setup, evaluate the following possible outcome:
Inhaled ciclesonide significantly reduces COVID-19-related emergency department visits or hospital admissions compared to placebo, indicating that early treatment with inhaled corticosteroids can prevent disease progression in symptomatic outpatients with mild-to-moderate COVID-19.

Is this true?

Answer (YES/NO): YES